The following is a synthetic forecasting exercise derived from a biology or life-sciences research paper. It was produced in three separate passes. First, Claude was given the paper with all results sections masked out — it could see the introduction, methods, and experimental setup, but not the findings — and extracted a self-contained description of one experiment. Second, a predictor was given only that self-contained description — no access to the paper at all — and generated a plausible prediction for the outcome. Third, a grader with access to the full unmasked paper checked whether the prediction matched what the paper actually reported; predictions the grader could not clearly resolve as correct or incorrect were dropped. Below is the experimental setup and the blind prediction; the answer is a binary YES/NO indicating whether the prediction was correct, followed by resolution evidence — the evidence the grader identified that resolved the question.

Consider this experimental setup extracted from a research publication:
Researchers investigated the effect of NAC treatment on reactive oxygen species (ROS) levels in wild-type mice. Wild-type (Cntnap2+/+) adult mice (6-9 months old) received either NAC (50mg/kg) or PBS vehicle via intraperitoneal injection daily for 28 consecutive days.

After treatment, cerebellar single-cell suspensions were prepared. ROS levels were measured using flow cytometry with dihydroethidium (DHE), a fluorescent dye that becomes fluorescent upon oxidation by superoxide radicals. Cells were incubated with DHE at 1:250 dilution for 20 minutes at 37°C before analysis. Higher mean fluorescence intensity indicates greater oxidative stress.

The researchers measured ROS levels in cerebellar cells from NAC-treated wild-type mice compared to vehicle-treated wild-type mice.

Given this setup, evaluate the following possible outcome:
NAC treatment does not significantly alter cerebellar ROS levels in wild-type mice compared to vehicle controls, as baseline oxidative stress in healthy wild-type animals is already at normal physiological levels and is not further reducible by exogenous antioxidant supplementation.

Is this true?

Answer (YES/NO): NO